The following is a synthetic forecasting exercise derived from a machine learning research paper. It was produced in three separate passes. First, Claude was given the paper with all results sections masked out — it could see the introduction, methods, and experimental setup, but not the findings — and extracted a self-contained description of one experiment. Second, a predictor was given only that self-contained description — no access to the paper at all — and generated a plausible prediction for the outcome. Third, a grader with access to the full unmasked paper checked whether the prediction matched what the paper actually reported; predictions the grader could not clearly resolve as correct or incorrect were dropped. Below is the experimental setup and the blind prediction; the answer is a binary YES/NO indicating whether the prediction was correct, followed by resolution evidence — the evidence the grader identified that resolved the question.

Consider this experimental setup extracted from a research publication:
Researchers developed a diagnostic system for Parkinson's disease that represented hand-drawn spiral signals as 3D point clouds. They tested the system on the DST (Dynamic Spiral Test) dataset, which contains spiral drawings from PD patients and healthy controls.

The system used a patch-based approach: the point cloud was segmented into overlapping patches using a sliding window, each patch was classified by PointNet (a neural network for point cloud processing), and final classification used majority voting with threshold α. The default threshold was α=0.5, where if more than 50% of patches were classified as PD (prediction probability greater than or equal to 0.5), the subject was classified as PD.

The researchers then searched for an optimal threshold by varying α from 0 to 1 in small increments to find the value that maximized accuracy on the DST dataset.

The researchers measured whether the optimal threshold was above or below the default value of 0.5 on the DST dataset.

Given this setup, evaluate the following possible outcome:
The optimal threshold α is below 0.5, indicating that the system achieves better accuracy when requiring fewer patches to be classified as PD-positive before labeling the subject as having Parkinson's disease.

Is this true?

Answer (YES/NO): YES